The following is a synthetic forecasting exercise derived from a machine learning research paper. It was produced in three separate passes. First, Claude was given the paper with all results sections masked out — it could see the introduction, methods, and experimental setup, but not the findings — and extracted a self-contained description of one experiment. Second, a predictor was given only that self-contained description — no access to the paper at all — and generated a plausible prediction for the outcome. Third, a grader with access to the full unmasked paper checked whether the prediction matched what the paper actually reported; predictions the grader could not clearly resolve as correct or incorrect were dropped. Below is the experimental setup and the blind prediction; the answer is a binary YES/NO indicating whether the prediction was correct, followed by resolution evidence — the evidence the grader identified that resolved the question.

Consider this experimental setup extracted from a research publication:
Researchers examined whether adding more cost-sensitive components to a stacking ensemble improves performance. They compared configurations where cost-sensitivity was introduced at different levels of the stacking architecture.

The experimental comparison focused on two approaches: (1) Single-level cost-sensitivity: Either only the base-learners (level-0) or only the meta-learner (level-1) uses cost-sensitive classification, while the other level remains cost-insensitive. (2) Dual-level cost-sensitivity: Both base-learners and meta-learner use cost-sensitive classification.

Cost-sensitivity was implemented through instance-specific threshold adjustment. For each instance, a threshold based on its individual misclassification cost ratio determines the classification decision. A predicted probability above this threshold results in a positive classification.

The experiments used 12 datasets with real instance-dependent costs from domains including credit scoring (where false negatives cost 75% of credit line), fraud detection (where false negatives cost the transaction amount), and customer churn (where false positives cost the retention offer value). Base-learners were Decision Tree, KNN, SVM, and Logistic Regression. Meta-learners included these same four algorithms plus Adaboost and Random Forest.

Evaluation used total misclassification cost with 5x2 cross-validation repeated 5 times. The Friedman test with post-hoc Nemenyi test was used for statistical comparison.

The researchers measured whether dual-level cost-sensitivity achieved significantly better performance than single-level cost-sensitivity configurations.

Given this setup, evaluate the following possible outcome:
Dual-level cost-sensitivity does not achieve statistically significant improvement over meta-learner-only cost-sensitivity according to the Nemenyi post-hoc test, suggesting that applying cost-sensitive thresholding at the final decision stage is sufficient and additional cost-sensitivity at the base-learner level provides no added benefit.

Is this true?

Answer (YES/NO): NO